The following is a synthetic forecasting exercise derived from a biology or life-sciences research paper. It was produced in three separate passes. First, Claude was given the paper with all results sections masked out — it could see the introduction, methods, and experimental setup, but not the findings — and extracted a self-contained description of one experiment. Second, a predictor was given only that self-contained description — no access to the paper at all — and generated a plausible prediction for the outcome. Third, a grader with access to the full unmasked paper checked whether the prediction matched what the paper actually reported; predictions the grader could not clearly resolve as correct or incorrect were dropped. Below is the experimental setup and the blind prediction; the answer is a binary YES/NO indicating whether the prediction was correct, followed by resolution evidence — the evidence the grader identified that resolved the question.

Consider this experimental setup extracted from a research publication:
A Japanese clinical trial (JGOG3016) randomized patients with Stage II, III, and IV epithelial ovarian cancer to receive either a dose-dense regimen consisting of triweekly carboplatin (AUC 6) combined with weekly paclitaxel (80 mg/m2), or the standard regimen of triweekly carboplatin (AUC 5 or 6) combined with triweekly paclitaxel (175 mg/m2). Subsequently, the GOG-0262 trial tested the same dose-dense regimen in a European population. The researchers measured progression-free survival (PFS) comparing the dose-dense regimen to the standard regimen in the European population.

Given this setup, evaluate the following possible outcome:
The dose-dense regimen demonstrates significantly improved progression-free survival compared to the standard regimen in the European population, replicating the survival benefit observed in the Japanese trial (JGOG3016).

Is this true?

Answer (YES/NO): NO